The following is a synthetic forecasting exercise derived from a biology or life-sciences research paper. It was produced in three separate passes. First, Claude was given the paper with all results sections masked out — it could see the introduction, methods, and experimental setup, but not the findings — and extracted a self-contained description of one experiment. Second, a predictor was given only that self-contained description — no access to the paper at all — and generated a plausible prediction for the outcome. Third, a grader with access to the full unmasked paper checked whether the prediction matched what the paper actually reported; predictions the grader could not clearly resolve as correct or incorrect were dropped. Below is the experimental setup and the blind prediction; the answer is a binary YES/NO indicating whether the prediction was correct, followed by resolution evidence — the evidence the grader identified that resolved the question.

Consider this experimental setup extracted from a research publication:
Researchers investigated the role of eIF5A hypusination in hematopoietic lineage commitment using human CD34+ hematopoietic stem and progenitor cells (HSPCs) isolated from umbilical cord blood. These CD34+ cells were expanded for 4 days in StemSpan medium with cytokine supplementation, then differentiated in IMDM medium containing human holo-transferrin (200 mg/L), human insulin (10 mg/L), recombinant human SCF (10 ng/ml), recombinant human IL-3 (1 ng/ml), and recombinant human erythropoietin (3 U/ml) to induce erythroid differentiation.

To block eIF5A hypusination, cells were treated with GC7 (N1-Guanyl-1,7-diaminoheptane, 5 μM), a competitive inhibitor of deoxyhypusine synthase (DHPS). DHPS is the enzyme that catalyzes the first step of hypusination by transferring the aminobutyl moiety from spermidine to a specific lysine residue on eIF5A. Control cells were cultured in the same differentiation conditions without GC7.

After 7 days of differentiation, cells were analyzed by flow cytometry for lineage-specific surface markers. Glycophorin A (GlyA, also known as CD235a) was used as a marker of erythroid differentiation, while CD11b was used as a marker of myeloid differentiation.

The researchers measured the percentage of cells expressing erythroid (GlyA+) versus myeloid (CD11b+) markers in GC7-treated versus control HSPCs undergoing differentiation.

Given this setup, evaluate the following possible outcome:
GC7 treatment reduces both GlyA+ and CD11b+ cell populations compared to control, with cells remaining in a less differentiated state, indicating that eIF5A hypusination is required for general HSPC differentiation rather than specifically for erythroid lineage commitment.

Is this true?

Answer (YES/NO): NO